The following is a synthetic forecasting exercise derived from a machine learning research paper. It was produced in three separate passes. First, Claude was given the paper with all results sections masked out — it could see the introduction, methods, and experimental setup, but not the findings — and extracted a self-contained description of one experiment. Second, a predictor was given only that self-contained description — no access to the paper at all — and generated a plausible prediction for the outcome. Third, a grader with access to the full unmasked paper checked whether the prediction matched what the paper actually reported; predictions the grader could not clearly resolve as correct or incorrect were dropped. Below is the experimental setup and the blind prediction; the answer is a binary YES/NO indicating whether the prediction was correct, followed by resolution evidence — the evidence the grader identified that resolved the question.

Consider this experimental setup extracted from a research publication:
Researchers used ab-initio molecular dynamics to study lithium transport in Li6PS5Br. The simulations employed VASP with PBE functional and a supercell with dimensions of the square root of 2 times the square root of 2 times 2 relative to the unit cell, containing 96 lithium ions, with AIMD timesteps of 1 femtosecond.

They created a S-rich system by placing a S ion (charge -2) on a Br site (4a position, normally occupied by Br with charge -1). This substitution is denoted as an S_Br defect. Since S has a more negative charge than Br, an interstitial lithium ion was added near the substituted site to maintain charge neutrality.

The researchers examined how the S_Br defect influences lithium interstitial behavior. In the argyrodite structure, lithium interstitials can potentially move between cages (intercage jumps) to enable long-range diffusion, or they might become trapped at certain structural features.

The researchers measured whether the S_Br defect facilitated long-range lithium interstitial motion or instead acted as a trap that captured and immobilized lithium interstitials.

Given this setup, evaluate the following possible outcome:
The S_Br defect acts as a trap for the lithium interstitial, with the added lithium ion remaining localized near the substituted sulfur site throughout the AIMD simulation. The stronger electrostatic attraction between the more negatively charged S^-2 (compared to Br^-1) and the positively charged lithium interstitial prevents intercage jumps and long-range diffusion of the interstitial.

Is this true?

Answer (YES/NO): NO